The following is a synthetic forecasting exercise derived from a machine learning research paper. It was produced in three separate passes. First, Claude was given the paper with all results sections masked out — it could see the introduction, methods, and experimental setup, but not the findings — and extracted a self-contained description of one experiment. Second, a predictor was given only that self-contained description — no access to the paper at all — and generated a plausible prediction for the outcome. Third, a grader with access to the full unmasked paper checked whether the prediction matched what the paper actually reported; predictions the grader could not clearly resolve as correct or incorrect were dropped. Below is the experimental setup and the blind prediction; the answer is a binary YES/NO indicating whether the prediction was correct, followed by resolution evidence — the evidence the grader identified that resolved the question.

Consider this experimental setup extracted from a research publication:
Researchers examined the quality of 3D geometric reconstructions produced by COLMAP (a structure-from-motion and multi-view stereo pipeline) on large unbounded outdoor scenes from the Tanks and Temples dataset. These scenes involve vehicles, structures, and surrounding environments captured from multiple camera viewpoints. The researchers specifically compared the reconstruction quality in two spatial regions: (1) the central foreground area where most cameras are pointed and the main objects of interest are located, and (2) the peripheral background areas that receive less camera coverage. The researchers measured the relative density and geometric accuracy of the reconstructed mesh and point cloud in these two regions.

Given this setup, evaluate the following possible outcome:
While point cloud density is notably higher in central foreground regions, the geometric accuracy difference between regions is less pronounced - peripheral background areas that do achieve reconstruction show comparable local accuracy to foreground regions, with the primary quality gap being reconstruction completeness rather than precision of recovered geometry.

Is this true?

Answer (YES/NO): NO